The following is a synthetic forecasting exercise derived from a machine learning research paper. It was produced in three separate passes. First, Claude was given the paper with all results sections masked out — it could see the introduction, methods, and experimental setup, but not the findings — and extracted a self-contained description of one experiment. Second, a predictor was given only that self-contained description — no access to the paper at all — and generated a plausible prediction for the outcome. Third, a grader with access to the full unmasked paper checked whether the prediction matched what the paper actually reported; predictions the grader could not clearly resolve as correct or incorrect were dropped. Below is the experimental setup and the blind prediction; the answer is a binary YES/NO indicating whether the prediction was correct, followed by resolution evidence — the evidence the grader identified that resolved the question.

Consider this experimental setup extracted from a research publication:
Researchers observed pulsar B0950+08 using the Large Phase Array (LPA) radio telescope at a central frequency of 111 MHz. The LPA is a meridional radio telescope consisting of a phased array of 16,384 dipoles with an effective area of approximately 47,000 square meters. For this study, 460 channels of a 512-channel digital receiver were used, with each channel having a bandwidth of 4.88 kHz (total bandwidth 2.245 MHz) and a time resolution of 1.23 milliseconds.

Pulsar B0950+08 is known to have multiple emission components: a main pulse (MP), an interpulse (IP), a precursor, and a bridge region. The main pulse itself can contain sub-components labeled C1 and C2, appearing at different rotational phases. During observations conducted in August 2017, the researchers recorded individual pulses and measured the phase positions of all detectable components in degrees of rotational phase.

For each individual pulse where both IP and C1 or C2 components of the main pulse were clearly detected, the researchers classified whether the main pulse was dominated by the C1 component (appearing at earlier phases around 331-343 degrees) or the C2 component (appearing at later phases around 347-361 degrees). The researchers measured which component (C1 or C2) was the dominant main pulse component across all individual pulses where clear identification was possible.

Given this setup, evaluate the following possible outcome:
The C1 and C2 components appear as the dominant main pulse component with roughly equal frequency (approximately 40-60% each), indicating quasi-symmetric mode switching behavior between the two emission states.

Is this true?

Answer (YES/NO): NO